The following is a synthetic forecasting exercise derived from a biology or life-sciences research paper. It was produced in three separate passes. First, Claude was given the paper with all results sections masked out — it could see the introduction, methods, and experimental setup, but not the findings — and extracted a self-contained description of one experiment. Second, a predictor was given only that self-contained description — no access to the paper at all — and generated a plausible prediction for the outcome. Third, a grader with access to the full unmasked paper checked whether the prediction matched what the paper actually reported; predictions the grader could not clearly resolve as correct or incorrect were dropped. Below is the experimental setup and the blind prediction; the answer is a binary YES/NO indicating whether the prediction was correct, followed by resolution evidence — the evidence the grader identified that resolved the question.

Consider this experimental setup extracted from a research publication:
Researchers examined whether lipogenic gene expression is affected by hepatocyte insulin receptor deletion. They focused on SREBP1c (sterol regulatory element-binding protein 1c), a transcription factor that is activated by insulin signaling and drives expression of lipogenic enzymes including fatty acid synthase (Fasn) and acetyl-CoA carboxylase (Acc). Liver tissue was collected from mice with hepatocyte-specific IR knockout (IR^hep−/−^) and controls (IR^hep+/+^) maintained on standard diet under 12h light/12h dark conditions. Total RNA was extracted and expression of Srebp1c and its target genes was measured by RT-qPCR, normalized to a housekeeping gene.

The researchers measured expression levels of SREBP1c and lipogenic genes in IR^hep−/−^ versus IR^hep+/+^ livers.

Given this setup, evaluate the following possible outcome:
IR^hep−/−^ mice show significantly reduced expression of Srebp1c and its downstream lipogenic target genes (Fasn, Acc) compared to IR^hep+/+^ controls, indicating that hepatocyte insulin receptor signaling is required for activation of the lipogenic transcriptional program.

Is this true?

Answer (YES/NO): YES